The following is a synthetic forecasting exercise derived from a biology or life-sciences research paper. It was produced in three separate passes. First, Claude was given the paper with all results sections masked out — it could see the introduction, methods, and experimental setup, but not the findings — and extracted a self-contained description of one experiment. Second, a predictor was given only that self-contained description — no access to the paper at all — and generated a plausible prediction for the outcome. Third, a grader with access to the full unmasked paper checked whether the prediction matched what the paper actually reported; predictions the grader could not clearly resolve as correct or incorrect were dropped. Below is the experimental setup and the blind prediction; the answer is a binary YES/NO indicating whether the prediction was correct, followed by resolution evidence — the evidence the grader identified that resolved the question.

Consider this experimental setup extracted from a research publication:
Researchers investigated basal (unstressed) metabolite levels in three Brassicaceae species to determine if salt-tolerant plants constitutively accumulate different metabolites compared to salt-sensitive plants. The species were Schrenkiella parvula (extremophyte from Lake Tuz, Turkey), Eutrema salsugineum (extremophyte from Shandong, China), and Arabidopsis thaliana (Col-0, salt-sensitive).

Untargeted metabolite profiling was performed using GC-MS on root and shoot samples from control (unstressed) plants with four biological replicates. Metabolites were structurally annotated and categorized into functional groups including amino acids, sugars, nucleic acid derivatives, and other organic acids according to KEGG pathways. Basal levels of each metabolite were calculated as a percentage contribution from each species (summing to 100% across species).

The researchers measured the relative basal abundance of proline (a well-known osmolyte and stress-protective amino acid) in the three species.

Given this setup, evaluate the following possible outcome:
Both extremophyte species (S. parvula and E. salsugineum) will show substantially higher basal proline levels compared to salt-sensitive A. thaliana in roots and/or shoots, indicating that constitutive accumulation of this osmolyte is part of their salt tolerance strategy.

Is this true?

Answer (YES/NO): YES